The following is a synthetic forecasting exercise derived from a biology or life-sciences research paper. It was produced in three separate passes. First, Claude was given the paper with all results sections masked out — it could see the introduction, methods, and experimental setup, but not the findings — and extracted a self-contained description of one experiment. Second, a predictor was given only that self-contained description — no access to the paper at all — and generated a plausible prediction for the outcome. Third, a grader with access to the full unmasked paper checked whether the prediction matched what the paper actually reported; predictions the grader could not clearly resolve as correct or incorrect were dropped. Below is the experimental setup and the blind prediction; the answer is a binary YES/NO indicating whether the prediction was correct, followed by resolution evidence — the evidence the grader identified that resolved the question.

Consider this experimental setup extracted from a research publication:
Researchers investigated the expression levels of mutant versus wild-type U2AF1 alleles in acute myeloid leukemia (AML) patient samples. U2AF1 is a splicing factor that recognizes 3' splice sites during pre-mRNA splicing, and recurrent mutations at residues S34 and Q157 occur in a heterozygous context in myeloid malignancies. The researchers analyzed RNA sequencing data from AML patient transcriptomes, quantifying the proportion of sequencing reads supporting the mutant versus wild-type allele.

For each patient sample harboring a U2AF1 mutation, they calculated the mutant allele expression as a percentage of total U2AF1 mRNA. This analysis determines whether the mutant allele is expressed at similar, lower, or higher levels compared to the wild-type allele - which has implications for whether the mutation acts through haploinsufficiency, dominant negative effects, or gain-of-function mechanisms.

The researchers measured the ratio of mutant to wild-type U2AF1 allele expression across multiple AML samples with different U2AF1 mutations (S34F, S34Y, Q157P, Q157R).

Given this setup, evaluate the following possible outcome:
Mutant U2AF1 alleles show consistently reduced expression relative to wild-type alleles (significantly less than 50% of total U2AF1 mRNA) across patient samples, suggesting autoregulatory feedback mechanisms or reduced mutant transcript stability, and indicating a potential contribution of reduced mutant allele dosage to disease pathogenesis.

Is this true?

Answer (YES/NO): NO